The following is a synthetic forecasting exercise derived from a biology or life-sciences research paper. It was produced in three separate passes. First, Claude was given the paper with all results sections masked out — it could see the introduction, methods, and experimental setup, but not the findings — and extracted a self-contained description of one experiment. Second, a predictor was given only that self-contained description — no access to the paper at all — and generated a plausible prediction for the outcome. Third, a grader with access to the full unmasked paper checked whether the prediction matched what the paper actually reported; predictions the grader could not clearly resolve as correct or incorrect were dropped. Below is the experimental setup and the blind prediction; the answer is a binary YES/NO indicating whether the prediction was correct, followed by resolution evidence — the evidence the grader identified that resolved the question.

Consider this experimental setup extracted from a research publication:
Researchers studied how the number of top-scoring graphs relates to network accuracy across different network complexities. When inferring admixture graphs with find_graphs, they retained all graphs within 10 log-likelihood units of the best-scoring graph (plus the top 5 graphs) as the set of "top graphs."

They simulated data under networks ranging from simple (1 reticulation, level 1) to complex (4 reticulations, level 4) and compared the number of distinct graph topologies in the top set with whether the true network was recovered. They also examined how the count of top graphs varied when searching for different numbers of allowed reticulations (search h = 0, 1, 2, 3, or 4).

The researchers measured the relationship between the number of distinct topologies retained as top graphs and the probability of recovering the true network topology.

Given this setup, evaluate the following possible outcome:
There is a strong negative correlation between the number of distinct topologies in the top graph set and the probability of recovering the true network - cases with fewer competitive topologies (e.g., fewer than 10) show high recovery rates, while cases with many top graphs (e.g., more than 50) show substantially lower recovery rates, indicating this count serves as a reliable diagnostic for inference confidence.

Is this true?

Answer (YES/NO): NO